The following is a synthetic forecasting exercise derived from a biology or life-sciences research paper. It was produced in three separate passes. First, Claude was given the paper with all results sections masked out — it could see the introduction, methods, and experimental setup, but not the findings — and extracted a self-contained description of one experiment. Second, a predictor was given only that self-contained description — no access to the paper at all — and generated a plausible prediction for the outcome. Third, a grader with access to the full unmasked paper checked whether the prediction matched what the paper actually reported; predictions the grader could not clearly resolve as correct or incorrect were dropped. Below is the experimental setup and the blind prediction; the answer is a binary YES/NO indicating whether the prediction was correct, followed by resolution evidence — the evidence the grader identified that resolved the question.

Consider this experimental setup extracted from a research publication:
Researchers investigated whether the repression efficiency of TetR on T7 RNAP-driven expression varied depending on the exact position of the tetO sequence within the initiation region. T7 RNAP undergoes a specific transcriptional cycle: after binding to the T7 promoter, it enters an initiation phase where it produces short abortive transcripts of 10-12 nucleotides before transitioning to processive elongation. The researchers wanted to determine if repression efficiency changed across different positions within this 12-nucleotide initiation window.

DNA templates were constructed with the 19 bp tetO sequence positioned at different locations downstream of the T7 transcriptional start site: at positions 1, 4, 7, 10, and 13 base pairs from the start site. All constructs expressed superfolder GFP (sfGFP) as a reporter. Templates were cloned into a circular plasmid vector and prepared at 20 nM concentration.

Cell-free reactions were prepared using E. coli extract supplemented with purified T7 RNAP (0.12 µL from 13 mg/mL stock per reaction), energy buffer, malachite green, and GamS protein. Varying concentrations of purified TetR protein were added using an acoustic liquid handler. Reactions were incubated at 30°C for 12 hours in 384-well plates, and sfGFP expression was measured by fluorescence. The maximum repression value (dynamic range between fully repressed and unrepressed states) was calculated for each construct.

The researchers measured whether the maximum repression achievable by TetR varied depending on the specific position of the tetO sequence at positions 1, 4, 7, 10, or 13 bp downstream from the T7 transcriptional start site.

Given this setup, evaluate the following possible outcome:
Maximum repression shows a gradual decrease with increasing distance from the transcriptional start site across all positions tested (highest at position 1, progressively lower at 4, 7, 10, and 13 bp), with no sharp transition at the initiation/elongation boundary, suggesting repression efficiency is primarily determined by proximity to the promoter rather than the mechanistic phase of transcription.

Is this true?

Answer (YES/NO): NO